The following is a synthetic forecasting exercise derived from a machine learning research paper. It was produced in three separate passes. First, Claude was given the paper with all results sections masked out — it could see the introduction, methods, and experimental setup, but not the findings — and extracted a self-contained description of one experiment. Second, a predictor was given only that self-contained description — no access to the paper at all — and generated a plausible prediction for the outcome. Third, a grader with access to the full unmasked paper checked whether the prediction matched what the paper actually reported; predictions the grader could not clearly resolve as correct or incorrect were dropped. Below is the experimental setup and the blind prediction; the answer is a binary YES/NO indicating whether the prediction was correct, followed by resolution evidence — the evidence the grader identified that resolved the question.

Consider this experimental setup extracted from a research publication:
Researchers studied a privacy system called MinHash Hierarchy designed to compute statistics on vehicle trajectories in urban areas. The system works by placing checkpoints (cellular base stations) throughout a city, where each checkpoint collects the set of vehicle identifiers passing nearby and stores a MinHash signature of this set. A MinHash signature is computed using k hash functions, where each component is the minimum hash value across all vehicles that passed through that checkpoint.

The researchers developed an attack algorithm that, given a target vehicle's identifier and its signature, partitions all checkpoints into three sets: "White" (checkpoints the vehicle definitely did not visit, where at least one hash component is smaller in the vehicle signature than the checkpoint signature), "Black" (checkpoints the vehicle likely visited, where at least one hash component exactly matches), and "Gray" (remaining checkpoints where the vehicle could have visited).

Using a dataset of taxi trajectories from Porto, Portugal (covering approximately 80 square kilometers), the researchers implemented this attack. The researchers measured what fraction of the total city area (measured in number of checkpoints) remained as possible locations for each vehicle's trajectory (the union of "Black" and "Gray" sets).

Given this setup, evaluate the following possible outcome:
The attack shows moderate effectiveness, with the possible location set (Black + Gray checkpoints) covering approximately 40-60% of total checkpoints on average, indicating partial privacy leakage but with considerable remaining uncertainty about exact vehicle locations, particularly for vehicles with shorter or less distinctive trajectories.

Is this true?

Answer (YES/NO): NO